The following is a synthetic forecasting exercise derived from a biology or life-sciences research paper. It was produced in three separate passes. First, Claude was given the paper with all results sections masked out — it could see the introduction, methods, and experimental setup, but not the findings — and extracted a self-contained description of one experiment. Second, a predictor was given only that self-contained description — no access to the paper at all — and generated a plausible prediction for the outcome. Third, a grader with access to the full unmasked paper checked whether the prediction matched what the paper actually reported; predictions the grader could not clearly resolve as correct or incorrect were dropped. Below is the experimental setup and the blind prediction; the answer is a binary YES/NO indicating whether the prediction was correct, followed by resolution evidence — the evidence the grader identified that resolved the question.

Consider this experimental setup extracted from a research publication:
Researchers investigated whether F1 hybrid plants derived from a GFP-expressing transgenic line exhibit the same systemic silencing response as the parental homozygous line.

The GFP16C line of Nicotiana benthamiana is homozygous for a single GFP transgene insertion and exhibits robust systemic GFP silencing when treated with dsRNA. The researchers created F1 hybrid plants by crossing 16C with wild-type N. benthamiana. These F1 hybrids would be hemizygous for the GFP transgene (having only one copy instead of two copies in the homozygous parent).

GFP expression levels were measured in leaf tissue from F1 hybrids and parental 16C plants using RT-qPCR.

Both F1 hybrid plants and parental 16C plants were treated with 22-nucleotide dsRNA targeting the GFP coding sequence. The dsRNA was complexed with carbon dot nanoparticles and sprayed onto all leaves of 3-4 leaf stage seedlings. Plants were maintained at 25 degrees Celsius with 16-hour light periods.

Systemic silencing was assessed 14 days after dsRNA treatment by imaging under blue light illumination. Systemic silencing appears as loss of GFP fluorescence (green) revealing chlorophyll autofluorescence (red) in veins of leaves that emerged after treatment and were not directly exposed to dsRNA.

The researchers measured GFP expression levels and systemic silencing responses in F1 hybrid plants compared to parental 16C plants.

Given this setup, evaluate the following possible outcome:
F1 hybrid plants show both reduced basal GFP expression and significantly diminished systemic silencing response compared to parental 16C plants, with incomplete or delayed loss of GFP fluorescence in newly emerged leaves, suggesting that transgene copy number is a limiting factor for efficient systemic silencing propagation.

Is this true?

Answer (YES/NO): NO